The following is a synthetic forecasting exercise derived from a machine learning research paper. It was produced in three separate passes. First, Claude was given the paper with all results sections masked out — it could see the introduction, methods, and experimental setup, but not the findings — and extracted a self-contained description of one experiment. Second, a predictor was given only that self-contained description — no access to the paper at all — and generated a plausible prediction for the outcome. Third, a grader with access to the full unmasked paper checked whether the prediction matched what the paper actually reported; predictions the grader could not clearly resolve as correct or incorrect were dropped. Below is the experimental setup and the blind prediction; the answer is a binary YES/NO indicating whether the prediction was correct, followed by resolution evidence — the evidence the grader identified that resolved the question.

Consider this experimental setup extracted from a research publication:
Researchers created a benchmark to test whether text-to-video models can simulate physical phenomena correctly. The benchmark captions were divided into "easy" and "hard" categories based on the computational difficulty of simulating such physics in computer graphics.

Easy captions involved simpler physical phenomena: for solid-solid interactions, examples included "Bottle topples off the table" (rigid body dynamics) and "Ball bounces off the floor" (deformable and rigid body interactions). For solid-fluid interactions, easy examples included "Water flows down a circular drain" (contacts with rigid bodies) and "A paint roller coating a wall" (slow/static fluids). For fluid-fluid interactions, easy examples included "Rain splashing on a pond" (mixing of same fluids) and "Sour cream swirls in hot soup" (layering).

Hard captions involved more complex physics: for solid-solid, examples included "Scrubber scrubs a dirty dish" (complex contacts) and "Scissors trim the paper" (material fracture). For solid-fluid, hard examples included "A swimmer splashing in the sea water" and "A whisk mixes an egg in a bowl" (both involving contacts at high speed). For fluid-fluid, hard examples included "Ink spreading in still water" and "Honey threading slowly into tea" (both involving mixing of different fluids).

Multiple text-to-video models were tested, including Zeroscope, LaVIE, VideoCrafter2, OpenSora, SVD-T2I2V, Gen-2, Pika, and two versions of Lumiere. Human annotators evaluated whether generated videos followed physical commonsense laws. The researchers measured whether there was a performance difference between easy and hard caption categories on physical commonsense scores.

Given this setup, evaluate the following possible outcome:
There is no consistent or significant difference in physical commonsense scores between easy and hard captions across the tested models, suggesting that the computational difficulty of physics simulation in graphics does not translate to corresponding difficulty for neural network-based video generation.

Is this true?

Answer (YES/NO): NO